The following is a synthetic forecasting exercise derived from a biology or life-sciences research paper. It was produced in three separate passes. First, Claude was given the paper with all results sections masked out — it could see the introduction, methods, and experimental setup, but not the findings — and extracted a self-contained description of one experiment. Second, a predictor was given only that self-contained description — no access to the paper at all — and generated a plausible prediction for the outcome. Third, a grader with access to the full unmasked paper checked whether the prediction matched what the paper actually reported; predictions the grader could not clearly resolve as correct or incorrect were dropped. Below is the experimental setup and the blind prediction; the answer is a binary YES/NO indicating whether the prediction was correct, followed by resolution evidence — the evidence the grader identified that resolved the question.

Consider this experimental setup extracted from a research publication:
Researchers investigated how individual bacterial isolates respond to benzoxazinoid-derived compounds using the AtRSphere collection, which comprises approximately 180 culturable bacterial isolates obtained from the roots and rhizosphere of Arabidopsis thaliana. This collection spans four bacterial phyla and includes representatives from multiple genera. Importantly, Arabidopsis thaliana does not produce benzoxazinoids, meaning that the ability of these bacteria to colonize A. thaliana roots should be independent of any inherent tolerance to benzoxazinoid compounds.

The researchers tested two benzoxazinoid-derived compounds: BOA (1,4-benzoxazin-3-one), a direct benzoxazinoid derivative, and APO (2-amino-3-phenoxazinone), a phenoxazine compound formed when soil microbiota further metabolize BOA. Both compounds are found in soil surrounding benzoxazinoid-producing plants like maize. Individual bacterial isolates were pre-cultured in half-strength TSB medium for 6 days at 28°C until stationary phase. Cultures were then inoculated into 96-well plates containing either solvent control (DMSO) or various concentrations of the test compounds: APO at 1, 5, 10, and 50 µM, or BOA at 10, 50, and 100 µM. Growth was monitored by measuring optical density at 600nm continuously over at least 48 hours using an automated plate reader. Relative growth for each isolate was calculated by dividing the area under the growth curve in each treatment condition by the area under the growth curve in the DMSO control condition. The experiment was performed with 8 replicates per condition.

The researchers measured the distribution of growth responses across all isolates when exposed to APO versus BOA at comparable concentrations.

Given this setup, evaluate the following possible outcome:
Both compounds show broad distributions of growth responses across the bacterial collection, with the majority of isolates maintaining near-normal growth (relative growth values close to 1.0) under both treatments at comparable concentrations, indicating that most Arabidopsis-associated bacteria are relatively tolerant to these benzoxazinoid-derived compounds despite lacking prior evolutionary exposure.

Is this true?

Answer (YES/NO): NO